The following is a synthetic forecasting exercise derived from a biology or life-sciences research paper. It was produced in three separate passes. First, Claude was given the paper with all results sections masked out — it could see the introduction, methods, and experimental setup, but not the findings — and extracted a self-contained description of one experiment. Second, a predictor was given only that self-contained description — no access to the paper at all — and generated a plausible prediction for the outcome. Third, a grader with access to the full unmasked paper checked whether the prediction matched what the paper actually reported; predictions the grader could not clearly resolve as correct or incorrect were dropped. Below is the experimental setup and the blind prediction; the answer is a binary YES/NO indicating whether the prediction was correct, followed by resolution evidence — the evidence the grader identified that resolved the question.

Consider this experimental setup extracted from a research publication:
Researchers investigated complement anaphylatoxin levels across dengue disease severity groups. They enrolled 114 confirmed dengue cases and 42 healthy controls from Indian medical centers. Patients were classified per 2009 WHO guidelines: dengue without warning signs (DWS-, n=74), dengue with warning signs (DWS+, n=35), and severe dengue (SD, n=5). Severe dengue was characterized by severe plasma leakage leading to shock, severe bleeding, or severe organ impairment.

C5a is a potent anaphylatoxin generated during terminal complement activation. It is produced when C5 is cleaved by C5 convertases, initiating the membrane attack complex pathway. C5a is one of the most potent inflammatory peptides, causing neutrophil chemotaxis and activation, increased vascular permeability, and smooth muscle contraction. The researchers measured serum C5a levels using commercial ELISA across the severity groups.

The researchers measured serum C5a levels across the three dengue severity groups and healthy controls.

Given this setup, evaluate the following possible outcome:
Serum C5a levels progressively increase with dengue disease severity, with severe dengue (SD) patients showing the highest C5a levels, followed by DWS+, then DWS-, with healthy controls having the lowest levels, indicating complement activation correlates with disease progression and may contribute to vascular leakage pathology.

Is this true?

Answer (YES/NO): NO